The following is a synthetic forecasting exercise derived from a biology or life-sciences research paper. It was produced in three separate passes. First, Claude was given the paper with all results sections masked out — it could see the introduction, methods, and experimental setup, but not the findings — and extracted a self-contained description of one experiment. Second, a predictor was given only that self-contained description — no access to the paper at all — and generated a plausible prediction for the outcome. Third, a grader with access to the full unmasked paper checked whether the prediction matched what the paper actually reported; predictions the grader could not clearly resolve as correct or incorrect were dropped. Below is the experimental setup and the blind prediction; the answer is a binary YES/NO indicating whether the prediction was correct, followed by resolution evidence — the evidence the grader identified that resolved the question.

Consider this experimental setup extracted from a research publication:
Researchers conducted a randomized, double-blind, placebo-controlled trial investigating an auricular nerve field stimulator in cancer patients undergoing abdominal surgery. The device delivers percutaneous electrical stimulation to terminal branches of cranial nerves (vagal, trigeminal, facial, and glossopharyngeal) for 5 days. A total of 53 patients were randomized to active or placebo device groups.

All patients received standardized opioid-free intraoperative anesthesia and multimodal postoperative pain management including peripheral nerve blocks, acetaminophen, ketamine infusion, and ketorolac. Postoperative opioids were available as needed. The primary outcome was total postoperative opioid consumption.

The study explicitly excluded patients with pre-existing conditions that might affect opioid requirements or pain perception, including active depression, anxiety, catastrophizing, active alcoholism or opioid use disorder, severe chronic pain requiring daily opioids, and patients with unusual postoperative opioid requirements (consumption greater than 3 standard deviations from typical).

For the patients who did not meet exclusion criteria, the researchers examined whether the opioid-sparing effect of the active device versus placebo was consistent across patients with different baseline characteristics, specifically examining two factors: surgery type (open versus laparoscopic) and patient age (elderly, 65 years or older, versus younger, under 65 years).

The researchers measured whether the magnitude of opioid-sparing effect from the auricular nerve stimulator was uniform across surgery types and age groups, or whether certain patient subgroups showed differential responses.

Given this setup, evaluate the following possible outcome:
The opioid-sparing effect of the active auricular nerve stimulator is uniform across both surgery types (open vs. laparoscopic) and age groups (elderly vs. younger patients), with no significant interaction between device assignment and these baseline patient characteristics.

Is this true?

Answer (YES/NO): NO